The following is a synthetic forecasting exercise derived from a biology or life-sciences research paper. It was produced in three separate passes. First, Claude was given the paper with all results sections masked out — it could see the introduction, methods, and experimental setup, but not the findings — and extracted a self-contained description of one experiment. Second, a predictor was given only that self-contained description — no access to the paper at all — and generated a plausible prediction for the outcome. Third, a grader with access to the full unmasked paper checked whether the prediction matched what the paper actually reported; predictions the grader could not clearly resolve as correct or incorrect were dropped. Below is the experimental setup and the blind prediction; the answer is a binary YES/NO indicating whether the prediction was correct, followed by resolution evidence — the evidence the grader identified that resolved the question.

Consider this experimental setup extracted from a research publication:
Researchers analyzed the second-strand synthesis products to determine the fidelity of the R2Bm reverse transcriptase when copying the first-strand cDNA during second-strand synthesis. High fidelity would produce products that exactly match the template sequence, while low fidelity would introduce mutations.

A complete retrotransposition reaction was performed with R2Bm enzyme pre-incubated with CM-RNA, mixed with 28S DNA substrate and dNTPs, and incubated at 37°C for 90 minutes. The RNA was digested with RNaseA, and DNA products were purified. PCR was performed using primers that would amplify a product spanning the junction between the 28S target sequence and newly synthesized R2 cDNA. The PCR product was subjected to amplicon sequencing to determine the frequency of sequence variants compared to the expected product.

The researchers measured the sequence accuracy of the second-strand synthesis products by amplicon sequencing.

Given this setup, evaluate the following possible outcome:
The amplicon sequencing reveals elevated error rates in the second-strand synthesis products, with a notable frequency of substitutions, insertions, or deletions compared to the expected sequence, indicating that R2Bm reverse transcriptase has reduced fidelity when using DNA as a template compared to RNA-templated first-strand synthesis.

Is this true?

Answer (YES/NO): NO